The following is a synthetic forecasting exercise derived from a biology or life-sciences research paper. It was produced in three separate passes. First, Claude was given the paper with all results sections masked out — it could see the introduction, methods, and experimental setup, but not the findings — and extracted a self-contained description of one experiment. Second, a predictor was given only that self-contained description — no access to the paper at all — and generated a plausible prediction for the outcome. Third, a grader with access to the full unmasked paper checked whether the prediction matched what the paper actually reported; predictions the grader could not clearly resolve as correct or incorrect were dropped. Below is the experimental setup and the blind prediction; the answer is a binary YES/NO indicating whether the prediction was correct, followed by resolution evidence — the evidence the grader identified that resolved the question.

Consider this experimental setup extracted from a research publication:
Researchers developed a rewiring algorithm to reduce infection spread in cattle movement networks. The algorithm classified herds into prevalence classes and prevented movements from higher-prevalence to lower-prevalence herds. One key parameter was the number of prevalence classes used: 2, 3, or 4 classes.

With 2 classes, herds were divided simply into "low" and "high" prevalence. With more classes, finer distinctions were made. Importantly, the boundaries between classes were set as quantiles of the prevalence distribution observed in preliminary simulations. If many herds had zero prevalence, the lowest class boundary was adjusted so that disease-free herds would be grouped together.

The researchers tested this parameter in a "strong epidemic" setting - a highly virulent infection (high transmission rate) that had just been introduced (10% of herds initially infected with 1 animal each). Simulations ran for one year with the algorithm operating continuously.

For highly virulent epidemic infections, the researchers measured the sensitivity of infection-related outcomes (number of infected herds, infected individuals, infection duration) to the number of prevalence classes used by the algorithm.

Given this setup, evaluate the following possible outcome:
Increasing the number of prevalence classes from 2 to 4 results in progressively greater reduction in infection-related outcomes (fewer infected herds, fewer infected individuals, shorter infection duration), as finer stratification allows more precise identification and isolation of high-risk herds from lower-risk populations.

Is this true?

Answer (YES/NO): NO